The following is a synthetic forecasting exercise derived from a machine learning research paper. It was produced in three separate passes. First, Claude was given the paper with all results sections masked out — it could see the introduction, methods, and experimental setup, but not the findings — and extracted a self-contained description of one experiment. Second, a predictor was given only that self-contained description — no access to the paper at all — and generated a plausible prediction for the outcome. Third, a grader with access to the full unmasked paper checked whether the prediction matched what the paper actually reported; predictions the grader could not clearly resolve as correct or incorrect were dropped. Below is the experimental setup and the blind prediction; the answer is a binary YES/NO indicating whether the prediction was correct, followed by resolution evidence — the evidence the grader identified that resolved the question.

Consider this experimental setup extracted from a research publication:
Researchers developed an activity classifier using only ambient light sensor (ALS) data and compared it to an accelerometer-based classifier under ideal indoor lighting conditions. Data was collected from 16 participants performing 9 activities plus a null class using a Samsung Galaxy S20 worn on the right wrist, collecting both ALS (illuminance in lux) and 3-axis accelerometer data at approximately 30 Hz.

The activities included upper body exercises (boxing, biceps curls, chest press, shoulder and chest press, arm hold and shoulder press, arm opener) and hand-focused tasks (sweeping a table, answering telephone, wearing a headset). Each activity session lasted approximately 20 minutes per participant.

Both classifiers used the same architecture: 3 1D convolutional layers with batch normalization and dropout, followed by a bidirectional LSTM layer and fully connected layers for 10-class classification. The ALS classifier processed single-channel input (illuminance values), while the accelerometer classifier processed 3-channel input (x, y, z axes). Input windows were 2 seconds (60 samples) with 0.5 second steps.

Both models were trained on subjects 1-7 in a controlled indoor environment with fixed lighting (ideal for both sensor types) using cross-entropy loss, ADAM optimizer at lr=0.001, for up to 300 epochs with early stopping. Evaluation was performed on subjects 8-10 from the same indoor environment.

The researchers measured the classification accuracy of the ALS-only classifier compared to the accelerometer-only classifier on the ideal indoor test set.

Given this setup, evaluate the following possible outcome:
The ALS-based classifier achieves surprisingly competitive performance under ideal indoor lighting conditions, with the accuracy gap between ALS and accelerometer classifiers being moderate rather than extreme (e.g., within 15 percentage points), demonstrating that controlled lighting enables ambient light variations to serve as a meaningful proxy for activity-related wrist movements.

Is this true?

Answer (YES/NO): YES